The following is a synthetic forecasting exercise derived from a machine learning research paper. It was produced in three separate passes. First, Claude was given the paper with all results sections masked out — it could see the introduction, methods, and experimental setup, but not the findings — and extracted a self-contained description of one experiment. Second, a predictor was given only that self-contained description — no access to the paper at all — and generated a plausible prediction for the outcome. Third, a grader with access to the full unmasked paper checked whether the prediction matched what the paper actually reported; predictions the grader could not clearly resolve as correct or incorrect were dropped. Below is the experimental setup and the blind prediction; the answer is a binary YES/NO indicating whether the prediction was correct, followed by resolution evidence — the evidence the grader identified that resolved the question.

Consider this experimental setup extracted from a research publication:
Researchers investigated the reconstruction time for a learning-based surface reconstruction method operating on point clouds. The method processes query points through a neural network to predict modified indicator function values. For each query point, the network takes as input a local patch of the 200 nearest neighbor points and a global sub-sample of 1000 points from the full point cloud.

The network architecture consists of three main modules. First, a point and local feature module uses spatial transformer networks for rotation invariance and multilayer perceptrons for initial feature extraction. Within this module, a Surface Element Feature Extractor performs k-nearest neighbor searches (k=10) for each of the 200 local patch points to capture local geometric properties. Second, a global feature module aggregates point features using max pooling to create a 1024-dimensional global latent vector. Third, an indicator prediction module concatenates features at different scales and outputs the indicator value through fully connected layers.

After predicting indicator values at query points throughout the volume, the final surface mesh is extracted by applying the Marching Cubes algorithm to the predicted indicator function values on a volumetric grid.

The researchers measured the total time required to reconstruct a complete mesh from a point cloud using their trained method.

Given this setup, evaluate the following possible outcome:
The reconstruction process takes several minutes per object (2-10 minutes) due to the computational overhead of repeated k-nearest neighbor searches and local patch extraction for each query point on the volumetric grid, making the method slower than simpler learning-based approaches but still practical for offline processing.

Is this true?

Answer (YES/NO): YES